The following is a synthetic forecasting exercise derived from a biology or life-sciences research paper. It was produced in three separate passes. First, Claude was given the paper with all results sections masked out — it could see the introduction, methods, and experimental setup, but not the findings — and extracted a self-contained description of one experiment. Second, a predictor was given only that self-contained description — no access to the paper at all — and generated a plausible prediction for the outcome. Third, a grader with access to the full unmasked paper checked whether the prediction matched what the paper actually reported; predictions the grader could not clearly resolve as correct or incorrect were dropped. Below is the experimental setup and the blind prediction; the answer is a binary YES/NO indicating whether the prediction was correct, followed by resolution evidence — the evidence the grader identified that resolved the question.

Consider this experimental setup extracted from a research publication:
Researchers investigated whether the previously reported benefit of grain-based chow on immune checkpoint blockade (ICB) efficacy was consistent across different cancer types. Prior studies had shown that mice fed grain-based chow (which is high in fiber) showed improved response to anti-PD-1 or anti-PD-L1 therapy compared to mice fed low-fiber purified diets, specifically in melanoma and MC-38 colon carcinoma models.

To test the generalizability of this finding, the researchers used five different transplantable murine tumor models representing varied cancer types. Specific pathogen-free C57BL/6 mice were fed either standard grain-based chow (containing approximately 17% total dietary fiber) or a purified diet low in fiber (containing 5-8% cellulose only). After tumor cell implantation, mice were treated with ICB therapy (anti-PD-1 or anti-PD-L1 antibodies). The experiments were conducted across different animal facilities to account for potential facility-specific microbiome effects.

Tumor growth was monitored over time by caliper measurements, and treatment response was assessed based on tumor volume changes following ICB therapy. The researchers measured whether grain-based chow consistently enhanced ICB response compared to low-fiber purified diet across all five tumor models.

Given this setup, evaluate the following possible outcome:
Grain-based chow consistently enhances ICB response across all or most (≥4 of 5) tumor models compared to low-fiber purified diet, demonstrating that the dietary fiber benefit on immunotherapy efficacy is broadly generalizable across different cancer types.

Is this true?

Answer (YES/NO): NO